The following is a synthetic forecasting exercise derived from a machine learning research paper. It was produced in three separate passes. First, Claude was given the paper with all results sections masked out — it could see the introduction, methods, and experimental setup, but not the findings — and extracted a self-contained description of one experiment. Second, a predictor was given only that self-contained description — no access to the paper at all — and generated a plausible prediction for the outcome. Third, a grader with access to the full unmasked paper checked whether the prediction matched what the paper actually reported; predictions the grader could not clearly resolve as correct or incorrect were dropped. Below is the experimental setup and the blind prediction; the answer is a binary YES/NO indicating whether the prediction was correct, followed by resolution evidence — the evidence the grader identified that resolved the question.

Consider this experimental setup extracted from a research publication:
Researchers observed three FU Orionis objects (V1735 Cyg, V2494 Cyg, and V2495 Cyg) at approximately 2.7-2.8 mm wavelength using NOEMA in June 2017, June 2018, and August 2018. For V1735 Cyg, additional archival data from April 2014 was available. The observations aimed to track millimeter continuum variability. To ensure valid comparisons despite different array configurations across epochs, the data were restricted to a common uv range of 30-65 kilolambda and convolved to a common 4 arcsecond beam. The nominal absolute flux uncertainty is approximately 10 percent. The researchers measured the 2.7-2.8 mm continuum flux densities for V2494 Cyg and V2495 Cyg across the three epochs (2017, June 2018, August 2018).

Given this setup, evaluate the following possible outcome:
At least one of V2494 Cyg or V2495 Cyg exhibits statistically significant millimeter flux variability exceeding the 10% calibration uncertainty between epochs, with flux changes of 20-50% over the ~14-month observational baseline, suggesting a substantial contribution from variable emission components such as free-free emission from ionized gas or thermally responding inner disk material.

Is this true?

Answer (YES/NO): NO